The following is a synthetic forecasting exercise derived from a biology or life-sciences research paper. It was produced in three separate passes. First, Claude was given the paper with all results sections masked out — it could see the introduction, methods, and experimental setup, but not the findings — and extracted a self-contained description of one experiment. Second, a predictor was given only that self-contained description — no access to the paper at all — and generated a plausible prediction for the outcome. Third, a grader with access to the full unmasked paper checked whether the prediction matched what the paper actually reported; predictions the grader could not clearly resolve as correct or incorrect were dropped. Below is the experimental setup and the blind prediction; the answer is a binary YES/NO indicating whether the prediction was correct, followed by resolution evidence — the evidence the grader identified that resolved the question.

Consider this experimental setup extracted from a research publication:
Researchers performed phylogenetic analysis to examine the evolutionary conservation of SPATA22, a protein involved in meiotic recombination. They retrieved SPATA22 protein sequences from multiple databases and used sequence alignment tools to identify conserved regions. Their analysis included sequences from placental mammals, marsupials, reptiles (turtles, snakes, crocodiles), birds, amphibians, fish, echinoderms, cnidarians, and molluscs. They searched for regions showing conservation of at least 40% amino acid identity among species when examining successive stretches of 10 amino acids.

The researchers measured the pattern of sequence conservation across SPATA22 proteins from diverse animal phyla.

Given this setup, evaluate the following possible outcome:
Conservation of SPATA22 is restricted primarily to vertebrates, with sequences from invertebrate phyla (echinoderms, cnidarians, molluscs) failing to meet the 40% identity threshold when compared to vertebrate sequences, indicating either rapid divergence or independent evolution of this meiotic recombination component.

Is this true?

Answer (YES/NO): NO